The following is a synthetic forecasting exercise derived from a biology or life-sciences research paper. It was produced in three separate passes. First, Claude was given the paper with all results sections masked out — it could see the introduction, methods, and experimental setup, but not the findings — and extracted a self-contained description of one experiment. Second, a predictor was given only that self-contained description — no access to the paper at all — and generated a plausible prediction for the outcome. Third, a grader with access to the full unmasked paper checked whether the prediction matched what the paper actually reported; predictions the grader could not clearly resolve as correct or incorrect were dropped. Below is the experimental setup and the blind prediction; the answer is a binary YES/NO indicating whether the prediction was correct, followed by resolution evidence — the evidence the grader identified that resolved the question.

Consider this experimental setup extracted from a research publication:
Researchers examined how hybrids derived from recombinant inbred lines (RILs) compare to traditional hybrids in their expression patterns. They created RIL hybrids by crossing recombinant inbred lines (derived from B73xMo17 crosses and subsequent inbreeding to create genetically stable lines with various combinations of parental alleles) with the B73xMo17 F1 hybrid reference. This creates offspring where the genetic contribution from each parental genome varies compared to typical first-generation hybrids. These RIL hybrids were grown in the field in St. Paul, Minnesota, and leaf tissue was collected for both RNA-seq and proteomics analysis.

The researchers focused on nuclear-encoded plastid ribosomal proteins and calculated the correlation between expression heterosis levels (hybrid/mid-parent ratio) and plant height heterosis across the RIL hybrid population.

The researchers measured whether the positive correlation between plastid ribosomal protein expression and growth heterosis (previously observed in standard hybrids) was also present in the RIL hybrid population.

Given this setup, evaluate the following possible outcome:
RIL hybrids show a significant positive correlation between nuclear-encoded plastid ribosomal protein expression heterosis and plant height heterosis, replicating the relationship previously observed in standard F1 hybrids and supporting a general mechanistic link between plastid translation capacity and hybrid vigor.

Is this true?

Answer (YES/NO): YES